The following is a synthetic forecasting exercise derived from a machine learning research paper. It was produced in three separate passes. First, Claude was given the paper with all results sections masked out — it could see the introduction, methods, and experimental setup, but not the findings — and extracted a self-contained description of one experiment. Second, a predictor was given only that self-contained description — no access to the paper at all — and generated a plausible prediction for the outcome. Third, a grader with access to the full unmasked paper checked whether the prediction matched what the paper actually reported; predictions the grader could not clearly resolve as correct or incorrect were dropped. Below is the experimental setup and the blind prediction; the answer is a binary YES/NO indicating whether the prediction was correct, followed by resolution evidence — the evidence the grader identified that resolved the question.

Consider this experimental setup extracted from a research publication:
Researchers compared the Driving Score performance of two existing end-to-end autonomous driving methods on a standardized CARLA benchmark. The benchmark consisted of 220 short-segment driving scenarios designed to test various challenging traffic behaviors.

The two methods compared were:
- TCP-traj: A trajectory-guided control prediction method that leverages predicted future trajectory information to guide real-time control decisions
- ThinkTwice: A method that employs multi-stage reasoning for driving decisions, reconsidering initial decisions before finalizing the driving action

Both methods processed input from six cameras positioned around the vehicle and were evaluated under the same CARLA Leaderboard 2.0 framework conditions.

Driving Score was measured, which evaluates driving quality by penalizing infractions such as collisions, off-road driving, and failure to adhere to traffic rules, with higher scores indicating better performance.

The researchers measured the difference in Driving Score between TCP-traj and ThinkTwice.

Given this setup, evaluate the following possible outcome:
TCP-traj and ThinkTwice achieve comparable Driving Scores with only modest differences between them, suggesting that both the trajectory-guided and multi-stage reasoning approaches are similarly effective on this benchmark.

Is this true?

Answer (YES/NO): YES